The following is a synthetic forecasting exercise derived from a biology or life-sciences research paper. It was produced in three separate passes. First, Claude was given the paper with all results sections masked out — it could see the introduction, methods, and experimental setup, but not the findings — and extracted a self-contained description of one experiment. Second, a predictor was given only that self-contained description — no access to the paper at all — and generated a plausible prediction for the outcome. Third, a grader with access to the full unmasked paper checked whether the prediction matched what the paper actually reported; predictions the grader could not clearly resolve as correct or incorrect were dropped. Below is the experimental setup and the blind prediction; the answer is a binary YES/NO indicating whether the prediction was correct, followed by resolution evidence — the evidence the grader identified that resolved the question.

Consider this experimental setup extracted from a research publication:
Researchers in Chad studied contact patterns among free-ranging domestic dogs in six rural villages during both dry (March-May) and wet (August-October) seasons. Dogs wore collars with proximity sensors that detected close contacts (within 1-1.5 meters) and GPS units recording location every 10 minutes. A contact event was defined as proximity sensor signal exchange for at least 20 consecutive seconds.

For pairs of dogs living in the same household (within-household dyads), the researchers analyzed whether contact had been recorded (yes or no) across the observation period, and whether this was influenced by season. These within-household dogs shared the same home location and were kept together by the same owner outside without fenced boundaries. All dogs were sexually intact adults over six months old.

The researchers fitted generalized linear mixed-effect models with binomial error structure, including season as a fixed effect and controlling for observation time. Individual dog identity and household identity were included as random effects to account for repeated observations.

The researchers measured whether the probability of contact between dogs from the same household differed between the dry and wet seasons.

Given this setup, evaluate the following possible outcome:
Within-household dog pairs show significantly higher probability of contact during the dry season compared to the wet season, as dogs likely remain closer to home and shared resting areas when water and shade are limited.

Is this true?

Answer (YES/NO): NO